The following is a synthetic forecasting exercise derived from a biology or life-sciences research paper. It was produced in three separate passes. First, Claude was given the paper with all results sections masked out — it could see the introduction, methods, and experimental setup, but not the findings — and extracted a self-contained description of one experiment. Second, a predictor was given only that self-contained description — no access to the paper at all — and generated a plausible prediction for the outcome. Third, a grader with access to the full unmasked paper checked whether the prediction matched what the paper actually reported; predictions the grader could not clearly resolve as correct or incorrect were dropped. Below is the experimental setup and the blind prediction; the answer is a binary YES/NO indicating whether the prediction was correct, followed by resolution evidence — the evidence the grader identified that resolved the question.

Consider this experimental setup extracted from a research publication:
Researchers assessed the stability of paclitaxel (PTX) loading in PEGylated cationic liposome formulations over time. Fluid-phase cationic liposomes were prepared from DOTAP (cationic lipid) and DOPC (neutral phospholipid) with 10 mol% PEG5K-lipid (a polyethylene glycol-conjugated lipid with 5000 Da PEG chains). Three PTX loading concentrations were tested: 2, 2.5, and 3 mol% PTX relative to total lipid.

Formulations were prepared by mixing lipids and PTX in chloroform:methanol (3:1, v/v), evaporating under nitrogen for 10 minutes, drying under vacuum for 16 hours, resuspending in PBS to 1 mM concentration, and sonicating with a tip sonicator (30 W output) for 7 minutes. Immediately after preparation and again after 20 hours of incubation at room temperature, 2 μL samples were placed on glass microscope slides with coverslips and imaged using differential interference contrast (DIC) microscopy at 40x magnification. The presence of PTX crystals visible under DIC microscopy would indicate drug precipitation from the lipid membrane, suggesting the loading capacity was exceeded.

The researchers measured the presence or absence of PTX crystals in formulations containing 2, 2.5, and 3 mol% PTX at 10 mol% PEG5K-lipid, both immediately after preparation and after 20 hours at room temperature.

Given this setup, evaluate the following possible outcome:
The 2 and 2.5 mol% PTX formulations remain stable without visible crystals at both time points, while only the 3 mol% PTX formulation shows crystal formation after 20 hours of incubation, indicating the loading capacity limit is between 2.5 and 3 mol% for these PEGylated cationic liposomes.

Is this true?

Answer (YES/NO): YES